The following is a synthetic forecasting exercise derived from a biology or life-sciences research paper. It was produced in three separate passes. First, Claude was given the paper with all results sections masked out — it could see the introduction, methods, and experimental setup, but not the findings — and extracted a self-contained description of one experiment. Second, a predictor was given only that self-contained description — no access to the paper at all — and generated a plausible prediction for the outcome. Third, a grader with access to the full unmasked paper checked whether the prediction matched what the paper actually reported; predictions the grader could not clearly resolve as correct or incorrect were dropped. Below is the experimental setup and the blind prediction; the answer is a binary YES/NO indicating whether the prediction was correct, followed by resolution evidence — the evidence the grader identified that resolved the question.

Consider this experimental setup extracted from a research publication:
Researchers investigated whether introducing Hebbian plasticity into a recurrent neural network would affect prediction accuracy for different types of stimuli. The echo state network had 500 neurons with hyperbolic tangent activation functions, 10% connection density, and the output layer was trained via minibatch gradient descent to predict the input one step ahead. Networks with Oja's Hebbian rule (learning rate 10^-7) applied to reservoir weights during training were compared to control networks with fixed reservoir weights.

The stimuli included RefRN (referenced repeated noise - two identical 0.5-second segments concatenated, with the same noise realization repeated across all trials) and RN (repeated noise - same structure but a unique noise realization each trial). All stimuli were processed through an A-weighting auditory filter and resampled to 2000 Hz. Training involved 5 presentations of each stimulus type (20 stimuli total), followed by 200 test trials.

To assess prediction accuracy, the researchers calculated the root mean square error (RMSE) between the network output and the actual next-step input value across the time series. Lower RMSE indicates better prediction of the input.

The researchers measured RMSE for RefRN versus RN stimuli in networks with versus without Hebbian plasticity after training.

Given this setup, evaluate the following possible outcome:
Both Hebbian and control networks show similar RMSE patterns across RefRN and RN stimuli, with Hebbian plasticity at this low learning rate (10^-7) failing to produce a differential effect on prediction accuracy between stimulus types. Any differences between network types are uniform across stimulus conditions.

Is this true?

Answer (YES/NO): YES